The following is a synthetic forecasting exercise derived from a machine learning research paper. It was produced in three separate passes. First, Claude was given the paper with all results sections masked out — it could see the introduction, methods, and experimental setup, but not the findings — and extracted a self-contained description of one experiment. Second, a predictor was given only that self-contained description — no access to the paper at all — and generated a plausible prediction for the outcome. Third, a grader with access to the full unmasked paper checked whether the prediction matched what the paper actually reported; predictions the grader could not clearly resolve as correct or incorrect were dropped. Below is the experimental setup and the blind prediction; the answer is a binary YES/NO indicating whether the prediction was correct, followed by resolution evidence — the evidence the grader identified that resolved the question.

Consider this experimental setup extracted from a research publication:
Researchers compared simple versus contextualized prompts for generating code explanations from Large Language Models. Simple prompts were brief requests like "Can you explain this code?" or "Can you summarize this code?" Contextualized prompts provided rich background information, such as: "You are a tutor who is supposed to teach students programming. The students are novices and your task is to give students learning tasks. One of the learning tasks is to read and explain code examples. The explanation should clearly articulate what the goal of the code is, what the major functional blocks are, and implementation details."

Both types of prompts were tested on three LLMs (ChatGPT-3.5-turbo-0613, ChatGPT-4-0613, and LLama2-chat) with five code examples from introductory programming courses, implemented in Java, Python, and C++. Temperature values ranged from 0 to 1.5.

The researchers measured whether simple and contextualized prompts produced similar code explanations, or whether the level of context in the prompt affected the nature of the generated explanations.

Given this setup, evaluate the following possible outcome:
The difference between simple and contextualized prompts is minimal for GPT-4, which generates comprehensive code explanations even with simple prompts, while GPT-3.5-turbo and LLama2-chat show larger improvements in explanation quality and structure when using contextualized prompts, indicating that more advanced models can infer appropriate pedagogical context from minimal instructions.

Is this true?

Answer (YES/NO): NO